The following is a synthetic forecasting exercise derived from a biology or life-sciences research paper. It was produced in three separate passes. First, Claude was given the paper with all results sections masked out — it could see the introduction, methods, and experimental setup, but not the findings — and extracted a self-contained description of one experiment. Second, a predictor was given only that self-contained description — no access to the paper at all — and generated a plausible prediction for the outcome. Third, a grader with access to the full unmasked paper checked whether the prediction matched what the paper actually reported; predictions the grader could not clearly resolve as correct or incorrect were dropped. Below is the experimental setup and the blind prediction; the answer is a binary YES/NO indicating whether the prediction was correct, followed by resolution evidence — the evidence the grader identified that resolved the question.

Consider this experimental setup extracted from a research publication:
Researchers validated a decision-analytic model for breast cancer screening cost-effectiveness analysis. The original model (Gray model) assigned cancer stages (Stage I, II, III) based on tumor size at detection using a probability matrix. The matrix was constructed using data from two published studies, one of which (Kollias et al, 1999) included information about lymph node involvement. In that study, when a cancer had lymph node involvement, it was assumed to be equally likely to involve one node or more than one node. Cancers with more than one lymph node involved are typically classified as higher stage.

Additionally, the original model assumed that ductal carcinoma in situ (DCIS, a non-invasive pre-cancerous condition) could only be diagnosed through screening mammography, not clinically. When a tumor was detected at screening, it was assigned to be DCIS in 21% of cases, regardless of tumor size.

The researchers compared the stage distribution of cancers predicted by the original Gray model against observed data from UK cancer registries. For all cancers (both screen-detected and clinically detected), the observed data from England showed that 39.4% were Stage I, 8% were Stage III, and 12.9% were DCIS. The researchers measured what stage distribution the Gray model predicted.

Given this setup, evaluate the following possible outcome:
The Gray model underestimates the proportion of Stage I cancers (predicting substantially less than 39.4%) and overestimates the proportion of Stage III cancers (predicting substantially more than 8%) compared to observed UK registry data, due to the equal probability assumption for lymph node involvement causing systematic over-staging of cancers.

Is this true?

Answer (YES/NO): YES